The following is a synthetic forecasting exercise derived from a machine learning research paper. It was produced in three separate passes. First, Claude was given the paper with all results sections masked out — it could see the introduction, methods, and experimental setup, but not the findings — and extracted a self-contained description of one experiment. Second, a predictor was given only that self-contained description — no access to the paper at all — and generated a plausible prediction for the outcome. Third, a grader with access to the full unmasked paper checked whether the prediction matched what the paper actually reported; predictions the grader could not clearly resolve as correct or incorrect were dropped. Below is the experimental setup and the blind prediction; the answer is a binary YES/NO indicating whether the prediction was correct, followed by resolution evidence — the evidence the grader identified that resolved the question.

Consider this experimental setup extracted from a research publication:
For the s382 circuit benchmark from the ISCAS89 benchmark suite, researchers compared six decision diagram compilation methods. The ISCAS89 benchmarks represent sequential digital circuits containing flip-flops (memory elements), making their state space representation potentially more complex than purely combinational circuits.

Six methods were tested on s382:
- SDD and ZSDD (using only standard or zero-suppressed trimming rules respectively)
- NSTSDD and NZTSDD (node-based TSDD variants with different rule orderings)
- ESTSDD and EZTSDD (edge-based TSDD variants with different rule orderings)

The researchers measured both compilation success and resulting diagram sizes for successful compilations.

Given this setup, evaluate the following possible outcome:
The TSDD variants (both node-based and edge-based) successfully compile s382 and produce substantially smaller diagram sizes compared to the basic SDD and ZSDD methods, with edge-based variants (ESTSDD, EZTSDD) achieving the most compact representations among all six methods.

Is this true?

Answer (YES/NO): NO